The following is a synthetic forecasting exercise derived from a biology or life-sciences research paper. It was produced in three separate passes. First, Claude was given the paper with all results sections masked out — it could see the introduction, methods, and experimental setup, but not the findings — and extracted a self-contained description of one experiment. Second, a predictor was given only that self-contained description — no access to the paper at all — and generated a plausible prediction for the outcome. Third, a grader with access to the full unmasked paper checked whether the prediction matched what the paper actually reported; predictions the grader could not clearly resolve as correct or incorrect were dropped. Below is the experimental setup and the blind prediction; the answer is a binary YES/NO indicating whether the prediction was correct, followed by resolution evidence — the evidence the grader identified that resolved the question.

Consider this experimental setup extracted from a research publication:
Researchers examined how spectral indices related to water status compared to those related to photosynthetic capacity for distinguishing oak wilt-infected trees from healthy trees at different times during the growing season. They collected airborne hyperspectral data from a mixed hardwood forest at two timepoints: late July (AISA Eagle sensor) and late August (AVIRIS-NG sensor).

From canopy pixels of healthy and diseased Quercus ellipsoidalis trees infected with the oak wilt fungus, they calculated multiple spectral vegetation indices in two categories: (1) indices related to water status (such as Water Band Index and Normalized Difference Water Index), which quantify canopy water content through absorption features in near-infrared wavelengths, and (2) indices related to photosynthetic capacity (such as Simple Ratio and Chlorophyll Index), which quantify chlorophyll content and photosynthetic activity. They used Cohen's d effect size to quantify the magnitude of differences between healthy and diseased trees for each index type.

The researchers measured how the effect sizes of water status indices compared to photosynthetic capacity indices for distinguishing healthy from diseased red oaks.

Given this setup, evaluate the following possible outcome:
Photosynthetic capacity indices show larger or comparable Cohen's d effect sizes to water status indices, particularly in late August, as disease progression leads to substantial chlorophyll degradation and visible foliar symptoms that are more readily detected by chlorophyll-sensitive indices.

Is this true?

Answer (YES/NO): NO